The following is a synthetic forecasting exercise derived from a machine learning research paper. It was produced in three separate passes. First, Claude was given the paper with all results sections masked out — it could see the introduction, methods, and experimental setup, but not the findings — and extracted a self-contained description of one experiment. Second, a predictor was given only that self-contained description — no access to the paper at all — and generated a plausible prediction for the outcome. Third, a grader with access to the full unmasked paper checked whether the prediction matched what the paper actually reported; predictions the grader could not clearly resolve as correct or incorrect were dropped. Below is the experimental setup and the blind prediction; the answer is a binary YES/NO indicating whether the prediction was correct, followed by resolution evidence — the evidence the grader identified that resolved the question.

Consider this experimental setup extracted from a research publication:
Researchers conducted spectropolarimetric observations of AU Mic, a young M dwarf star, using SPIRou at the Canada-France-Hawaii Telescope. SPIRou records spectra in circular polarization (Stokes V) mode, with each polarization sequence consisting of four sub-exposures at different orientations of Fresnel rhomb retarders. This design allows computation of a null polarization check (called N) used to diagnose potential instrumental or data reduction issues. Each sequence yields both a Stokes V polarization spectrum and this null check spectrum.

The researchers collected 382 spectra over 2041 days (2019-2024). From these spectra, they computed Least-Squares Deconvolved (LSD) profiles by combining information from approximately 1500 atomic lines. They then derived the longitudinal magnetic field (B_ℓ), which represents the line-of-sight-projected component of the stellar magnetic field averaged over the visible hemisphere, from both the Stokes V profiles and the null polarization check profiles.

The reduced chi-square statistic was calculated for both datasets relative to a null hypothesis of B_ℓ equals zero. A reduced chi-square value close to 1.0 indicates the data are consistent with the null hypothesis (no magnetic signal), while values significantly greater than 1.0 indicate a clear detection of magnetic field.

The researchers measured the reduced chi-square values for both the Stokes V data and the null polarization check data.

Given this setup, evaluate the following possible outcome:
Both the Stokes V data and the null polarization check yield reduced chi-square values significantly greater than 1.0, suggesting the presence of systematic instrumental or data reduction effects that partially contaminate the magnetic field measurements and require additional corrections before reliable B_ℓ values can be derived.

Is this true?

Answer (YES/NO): NO